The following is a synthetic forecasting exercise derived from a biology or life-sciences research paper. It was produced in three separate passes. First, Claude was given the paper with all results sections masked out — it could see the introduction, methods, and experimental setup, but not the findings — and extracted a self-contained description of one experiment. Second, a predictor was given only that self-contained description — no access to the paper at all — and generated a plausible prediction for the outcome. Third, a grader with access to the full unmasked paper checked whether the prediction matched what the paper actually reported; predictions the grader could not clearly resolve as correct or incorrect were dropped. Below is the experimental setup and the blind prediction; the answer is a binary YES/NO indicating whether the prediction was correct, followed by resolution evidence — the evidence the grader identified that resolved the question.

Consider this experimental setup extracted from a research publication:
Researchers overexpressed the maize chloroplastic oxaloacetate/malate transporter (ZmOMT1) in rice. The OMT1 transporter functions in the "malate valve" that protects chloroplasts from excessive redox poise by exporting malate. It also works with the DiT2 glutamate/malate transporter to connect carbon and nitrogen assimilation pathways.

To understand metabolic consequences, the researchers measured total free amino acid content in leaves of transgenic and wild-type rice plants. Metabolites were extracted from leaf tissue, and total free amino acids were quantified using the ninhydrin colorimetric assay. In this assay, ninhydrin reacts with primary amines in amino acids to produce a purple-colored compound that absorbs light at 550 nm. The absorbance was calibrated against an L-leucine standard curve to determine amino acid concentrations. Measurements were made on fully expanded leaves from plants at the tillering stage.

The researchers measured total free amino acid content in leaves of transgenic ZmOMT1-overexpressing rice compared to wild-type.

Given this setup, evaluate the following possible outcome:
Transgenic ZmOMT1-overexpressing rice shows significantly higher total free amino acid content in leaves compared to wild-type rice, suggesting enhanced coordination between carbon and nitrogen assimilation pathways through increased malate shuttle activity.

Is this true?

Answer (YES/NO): NO